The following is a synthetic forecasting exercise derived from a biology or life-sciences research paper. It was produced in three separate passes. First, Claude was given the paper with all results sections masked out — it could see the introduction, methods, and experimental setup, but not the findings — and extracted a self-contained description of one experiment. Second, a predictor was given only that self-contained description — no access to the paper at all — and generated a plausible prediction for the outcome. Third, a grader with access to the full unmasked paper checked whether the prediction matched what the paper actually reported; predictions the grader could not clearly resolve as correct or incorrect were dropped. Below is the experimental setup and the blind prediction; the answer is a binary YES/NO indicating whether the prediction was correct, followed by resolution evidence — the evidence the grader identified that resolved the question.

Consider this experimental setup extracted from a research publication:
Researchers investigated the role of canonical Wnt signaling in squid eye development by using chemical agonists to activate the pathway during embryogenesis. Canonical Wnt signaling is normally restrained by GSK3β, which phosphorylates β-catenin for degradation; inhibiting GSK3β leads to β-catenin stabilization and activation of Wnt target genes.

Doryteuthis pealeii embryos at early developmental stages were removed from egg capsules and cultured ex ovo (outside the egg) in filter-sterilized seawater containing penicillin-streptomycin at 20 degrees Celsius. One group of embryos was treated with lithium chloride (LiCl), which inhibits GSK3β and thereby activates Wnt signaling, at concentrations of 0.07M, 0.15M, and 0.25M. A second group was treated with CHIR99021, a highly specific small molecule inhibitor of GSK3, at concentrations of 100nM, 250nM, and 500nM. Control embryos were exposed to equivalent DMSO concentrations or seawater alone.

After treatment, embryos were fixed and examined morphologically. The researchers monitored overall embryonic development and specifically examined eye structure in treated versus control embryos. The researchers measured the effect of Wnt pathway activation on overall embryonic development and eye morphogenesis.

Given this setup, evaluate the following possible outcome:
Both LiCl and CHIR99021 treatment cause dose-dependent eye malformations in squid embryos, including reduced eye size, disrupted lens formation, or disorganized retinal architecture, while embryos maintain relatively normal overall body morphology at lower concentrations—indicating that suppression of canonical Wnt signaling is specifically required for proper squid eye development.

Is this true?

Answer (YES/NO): NO